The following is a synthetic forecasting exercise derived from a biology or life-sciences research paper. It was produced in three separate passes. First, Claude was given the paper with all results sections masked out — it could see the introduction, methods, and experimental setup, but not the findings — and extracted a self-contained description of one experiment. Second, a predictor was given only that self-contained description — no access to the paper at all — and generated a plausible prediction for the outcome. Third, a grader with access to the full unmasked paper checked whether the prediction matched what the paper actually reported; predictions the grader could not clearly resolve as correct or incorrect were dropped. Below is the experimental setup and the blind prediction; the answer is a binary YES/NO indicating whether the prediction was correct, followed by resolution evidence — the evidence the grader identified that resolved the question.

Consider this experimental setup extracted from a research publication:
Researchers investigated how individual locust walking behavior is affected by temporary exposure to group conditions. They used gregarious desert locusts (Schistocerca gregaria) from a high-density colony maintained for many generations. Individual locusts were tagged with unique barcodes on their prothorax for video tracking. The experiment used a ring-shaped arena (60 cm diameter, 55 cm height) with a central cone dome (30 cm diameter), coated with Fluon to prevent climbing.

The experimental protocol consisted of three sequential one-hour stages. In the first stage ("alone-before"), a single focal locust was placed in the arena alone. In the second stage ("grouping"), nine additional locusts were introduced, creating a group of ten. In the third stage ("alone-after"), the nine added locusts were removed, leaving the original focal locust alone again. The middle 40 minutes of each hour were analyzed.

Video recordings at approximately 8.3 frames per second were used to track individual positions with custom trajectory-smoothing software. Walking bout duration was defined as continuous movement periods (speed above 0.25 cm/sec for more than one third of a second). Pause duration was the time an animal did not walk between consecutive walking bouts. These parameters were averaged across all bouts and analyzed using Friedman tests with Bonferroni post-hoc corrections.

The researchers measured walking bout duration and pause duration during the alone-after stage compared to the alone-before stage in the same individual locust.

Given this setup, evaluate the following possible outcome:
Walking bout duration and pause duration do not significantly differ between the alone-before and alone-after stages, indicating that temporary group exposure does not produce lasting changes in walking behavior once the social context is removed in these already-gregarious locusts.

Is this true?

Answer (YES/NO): NO